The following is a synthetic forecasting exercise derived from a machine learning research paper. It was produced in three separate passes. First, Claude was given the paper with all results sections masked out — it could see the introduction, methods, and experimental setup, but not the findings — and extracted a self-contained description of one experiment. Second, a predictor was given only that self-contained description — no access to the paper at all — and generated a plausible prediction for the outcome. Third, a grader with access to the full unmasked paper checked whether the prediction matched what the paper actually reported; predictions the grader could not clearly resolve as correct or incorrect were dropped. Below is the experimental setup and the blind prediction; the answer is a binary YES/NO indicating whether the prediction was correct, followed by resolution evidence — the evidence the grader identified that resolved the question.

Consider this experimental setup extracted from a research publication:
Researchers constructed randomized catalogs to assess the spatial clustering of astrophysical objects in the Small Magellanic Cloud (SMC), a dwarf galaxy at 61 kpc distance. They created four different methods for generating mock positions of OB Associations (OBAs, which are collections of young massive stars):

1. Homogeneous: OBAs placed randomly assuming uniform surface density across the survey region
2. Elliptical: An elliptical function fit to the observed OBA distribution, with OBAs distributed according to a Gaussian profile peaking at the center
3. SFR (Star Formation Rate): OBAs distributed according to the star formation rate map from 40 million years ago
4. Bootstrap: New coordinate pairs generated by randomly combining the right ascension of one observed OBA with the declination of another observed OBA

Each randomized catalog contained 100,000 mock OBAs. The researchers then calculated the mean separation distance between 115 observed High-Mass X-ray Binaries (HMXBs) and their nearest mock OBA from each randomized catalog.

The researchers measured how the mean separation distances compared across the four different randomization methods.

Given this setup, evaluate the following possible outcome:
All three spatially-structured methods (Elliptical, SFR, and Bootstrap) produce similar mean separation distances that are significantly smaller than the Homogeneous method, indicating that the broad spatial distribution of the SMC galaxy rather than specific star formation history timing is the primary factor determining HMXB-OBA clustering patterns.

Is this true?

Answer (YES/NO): YES